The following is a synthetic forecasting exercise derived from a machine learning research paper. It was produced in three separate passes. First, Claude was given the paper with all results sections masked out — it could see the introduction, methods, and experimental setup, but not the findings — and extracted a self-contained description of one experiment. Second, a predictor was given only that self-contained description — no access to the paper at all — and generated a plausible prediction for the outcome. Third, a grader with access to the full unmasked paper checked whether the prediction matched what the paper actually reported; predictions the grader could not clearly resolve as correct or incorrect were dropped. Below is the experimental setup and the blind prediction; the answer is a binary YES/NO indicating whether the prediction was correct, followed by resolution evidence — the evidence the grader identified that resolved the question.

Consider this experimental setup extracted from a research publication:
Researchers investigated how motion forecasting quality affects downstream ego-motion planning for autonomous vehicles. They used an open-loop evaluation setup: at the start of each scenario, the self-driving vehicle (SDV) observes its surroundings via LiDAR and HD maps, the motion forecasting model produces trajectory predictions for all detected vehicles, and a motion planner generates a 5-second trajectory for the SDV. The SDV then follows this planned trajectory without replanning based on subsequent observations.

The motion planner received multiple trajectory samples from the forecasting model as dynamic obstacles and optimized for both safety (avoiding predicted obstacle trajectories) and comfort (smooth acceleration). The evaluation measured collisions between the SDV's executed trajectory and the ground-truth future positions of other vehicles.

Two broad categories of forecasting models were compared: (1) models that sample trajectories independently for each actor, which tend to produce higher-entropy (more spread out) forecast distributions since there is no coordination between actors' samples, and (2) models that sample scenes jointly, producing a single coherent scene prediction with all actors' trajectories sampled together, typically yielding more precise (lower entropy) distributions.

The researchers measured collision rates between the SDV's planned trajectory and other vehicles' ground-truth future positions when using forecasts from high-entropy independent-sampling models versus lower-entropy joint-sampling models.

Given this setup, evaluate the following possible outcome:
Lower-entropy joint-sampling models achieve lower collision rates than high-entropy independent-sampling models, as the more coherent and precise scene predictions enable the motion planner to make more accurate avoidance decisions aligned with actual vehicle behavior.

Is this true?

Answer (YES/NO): YES